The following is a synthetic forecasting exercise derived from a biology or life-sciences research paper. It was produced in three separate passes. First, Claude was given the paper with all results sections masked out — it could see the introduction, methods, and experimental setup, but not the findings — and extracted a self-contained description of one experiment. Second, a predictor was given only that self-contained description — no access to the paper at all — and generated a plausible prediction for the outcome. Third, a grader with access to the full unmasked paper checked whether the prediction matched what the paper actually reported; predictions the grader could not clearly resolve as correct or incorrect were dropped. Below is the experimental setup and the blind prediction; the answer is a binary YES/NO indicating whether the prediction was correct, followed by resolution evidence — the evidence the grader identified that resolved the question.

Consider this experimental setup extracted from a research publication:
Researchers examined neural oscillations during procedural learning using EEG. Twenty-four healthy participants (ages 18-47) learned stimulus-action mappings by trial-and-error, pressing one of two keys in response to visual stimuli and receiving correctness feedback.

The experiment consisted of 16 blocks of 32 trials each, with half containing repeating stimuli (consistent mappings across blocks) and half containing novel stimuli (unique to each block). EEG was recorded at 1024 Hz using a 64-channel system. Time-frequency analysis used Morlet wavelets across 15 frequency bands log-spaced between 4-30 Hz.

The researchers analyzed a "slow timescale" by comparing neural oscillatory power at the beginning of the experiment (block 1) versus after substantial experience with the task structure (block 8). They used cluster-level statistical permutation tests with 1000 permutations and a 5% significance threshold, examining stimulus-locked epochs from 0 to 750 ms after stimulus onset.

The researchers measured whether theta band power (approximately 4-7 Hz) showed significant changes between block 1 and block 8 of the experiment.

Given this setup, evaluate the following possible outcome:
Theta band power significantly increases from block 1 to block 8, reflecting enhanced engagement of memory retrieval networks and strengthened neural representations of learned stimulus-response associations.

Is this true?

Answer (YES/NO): NO